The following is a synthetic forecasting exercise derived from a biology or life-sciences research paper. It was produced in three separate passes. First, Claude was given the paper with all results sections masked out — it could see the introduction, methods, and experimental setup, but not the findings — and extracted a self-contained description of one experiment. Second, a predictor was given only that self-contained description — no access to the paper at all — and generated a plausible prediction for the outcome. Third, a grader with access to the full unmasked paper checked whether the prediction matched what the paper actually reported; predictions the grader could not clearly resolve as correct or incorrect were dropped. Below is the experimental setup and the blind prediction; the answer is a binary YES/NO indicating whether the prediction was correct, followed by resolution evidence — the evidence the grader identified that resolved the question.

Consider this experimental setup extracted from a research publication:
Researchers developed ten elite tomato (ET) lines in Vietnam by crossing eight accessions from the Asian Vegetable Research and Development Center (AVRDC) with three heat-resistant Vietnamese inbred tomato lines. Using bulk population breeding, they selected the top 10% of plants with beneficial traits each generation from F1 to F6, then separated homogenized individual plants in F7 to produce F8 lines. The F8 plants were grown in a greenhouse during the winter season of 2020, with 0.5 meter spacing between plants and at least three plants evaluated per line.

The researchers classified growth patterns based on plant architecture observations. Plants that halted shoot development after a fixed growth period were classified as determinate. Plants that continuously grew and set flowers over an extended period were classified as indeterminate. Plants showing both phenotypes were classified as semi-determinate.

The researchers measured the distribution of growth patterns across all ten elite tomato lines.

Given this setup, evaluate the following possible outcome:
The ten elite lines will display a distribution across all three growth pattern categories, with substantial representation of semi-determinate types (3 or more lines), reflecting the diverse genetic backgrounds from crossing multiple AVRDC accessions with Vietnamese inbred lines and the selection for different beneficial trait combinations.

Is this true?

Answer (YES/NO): NO